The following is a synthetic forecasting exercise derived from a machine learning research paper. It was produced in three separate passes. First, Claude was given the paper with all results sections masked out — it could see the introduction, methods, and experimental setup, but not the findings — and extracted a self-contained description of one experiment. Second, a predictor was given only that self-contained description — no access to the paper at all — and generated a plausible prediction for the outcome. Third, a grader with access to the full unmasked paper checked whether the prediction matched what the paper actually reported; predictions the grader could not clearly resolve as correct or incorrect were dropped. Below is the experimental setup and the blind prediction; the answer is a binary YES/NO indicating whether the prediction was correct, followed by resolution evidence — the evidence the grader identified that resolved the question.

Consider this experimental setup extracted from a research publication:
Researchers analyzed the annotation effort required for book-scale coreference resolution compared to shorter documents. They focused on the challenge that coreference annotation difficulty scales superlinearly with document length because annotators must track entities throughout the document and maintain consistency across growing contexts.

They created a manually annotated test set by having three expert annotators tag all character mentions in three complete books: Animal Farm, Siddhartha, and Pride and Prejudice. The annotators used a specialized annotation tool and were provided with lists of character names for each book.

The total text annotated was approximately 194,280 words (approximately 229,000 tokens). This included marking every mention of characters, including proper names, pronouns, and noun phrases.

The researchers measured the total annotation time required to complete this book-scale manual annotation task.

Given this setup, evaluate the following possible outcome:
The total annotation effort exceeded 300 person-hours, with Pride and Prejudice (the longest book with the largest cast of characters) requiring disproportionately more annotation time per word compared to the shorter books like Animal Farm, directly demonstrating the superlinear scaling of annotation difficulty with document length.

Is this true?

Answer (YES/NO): NO